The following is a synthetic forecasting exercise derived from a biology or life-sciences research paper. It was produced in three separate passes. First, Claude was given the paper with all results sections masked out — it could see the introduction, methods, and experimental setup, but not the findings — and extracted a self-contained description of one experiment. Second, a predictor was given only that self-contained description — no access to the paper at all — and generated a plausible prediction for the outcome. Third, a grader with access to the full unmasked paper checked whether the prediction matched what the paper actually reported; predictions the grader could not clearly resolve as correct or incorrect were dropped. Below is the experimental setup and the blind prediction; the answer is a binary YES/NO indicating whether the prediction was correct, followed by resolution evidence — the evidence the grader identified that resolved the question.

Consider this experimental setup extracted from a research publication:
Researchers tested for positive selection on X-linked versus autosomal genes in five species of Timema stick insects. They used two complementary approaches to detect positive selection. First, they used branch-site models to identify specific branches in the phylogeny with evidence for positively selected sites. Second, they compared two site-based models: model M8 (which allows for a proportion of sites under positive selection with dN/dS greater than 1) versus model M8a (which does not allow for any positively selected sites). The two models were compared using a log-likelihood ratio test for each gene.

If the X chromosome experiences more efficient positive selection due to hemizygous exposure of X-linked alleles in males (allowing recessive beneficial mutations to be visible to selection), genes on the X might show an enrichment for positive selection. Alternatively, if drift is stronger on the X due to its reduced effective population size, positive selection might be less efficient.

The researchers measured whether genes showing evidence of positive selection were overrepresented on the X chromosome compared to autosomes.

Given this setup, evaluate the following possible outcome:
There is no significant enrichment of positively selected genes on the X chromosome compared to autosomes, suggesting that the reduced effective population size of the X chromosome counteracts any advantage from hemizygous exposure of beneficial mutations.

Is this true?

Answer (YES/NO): YES